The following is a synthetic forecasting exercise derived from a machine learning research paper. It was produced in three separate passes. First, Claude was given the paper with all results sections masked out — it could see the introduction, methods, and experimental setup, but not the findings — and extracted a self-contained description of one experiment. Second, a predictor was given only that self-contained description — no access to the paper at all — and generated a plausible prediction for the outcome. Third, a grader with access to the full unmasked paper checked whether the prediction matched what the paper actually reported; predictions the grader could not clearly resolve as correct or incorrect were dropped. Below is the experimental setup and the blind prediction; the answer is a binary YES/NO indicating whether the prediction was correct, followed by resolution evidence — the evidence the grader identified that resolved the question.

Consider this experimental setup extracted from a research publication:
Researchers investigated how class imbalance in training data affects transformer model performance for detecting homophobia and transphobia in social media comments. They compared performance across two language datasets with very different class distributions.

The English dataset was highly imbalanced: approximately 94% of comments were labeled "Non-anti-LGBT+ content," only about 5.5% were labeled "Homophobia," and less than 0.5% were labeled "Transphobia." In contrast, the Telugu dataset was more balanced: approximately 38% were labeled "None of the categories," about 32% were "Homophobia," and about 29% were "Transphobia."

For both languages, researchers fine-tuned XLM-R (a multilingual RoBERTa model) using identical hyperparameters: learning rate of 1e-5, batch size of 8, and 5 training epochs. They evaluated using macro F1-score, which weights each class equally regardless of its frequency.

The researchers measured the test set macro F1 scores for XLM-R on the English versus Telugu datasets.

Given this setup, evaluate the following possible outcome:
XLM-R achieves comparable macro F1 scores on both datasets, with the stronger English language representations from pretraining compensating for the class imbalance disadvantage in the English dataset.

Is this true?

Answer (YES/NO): NO